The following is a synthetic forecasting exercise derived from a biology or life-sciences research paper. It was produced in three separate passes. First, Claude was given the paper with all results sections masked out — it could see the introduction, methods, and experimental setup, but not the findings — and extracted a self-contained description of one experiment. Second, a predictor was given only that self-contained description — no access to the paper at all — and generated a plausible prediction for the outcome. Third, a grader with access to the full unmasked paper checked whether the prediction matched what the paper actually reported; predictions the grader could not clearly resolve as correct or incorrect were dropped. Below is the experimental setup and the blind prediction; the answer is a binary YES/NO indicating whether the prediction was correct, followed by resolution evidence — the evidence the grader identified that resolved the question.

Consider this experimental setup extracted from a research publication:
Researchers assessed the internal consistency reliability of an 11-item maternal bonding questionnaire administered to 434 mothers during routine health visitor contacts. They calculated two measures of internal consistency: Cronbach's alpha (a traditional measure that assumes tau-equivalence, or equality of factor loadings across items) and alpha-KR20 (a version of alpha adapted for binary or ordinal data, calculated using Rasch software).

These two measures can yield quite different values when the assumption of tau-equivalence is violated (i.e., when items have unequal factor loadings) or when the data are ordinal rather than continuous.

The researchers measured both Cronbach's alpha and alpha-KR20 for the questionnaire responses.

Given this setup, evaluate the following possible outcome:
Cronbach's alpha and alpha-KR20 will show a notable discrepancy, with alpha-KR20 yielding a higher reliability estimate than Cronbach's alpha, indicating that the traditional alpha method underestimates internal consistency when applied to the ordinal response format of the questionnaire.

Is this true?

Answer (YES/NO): YES